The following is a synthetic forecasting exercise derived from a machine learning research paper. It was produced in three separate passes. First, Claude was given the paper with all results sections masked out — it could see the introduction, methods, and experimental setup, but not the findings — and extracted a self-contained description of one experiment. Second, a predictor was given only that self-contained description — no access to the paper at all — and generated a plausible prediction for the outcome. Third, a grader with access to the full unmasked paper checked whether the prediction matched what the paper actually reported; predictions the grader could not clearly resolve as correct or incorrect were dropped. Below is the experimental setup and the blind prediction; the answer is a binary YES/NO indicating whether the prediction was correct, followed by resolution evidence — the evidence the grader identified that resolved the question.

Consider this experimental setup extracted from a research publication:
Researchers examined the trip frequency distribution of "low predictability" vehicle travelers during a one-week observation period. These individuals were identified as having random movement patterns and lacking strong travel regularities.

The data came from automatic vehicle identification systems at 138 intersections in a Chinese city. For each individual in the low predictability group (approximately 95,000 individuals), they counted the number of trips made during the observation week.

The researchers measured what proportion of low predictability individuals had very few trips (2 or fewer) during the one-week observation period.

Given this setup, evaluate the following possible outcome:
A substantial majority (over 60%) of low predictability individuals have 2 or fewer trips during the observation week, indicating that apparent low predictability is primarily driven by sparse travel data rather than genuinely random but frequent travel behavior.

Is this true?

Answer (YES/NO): NO